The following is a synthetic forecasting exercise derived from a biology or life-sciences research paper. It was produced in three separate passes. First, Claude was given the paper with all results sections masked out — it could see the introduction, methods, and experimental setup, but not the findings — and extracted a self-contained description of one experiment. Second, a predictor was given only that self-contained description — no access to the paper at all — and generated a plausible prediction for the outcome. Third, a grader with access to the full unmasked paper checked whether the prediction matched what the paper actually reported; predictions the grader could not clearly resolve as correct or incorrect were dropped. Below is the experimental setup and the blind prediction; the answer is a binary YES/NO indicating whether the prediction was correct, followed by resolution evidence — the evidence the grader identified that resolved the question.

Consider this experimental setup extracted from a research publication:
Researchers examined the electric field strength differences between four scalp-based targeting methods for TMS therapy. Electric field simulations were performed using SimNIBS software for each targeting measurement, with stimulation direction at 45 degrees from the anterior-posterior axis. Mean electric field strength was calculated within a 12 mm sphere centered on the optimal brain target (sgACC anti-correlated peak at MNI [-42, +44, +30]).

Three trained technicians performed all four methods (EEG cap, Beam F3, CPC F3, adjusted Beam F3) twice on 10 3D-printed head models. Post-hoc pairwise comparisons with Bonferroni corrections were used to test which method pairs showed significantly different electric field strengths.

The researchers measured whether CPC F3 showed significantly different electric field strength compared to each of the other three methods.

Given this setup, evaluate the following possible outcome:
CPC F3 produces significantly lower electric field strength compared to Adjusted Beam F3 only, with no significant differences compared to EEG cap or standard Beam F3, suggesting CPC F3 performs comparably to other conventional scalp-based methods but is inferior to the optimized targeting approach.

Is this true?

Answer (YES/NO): NO